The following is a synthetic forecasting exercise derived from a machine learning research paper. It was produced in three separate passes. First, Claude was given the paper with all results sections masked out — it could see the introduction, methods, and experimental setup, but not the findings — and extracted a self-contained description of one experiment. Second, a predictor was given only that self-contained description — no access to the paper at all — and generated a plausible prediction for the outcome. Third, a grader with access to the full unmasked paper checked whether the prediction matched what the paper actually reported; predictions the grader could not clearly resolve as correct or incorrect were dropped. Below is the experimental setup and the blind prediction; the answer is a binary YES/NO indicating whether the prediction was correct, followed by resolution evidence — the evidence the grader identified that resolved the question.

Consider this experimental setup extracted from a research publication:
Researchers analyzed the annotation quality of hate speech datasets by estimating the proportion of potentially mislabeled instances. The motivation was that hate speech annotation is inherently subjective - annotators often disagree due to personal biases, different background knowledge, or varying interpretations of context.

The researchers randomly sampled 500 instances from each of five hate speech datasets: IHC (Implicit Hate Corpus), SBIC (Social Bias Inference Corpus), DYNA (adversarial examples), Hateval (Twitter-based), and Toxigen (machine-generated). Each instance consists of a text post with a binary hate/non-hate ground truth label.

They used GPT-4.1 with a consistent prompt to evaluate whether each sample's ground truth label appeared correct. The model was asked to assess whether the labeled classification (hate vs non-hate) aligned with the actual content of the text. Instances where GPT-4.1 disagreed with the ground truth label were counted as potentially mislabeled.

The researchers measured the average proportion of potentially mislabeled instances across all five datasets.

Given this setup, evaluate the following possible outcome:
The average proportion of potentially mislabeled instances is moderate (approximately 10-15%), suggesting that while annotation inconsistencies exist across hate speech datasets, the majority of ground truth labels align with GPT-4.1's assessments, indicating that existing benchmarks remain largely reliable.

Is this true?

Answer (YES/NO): NO